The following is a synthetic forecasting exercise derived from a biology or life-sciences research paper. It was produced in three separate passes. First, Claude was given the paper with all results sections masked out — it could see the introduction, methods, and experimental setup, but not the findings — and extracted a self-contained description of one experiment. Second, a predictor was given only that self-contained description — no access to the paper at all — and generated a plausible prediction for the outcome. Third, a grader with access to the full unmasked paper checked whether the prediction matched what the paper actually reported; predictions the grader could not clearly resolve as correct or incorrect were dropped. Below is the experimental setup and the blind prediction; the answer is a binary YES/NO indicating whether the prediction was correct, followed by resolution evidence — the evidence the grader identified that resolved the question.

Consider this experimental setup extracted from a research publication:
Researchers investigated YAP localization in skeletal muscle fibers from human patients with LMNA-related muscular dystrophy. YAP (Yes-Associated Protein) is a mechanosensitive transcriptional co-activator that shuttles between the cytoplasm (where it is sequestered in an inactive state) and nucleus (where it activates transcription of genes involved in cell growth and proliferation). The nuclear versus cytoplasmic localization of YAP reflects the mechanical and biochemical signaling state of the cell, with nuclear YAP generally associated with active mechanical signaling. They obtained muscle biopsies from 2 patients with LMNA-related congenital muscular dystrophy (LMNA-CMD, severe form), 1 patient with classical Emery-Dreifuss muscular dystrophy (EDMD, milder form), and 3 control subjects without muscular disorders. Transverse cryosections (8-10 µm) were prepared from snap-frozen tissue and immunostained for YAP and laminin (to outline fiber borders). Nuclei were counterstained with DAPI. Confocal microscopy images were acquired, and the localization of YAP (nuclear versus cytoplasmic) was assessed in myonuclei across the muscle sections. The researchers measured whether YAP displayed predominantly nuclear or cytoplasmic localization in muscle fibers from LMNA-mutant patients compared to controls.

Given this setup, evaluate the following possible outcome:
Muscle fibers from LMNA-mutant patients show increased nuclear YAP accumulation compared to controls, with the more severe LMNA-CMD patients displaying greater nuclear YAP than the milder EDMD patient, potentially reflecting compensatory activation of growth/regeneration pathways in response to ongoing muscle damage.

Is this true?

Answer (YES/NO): NO